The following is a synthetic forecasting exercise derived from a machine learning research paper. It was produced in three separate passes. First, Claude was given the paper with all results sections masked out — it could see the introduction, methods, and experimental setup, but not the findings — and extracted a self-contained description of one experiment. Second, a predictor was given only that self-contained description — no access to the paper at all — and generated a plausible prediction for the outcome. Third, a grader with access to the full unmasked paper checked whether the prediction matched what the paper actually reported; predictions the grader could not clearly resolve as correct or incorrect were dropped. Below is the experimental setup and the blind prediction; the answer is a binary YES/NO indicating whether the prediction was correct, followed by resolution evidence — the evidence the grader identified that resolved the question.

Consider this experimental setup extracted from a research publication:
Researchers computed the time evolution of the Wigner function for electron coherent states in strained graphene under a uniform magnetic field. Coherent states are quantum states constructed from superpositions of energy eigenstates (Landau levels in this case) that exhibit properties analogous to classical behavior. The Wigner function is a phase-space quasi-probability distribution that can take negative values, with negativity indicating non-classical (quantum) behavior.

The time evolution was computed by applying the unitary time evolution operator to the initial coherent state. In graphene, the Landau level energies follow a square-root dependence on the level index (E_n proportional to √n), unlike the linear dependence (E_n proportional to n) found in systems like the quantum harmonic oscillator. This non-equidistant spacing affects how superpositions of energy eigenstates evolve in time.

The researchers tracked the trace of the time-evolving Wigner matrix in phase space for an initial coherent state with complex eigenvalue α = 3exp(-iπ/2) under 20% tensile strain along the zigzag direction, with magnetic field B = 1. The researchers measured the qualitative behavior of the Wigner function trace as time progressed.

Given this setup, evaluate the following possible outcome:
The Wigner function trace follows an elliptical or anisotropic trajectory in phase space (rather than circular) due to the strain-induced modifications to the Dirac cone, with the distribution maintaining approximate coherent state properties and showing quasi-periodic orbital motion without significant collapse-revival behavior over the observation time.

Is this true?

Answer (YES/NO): NO